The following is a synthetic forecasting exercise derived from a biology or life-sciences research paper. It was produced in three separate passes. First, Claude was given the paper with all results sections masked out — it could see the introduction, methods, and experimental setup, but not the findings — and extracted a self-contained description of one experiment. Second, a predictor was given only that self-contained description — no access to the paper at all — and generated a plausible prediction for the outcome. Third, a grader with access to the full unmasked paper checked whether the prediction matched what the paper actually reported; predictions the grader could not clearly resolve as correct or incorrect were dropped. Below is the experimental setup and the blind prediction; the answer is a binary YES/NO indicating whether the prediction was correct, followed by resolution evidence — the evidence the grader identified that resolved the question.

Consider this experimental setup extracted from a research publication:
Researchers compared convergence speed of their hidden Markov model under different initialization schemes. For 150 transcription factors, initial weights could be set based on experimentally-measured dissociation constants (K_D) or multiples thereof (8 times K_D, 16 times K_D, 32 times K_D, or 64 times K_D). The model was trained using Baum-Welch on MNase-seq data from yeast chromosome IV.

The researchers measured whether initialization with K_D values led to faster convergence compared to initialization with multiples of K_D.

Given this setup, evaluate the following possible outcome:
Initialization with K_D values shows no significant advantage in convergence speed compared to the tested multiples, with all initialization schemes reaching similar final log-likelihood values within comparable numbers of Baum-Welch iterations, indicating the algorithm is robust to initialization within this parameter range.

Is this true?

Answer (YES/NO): NO